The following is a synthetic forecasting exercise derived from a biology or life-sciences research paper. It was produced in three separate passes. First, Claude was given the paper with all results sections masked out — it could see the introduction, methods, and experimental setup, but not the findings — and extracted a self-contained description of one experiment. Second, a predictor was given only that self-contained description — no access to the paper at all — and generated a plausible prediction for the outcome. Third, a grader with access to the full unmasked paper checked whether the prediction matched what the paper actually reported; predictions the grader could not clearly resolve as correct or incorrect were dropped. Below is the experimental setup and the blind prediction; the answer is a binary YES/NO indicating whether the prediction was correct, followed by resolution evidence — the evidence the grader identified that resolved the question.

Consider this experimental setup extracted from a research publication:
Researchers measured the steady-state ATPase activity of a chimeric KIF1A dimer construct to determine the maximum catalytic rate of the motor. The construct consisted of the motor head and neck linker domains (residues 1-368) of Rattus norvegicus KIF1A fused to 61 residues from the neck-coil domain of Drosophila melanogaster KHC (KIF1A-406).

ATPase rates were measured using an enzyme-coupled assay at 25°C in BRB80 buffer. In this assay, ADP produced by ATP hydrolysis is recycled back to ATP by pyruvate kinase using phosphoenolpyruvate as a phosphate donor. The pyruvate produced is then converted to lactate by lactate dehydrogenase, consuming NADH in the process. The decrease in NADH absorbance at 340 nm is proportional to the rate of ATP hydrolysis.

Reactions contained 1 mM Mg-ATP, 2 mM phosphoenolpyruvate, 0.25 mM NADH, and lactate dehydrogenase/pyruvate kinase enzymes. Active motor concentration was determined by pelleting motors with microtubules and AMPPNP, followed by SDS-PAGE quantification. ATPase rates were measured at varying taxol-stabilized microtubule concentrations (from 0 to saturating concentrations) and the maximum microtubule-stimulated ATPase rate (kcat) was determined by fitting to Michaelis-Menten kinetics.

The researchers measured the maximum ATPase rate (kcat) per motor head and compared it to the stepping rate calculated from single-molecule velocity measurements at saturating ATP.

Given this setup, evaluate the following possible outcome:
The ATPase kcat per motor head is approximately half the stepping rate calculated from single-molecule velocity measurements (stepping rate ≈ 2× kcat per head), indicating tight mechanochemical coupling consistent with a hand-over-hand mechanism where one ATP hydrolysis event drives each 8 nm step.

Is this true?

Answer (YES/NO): YES